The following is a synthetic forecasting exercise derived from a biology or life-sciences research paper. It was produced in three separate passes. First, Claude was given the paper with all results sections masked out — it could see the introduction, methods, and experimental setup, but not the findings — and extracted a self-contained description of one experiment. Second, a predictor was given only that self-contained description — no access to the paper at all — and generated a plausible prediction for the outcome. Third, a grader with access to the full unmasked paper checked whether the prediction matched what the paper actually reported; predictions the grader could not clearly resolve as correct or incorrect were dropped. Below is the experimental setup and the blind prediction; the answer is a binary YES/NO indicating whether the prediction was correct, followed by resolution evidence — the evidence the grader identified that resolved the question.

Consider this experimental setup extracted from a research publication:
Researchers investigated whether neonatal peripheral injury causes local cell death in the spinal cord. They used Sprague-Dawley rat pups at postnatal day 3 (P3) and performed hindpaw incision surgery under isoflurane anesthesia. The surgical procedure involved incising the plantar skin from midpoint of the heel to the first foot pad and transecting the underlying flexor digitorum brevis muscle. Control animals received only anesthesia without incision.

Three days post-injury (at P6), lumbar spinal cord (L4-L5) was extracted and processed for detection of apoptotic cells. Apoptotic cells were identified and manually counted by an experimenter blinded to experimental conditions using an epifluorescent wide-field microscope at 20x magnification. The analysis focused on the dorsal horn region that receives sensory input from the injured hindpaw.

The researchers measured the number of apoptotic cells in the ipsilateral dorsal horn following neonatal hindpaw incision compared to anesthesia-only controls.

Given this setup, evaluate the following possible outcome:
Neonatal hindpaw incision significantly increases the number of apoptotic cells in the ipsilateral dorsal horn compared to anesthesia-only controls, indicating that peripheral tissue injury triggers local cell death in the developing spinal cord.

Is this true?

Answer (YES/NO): NO